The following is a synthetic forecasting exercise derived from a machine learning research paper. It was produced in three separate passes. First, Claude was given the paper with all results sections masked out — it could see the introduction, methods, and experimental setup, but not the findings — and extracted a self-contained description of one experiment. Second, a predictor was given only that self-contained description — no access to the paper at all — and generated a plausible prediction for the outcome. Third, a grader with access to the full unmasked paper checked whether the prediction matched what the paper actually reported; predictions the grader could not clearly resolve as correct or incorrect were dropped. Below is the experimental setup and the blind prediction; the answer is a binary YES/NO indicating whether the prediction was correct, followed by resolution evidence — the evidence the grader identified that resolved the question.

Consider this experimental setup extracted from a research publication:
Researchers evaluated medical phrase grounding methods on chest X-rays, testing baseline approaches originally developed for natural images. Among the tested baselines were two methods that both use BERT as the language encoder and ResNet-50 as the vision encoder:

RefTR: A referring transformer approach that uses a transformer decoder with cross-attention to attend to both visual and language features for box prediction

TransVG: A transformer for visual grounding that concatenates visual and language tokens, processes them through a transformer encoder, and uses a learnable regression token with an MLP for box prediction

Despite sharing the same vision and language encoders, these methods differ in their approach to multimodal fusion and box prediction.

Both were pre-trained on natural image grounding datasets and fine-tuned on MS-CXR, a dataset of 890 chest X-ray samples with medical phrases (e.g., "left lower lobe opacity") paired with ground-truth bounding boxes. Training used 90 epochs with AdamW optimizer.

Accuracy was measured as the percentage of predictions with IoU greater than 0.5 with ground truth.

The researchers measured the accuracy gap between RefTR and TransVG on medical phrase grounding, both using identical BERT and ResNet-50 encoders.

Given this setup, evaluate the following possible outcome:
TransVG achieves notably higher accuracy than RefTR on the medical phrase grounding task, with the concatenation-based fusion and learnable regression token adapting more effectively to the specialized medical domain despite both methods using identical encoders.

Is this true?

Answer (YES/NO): YES